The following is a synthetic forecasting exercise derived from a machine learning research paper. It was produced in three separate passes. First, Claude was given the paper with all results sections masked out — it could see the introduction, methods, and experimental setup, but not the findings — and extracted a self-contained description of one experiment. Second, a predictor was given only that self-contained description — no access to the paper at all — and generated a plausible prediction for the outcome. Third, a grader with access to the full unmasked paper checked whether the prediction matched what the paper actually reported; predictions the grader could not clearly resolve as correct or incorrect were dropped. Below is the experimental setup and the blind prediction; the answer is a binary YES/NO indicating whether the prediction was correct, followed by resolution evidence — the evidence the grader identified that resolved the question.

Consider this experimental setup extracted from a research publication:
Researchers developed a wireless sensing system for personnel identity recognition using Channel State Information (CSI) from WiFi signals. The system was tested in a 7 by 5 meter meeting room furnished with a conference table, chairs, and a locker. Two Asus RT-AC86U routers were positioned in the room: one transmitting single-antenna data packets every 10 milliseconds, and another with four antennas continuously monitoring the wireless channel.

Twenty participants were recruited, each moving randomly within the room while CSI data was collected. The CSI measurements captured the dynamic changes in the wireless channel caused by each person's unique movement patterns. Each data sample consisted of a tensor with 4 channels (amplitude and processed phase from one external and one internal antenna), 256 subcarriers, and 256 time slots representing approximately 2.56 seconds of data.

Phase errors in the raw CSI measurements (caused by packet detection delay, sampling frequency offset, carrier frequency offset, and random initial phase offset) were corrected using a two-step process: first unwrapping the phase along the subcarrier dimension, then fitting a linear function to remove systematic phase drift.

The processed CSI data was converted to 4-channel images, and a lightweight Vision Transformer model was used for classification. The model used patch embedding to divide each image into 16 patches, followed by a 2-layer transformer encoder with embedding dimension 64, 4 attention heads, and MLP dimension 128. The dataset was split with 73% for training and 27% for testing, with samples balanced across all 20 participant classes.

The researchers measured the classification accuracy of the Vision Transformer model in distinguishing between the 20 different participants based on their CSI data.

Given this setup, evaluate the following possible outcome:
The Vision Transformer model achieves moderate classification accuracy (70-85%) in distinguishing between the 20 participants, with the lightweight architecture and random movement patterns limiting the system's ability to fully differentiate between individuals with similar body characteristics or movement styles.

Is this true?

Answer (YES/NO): NO